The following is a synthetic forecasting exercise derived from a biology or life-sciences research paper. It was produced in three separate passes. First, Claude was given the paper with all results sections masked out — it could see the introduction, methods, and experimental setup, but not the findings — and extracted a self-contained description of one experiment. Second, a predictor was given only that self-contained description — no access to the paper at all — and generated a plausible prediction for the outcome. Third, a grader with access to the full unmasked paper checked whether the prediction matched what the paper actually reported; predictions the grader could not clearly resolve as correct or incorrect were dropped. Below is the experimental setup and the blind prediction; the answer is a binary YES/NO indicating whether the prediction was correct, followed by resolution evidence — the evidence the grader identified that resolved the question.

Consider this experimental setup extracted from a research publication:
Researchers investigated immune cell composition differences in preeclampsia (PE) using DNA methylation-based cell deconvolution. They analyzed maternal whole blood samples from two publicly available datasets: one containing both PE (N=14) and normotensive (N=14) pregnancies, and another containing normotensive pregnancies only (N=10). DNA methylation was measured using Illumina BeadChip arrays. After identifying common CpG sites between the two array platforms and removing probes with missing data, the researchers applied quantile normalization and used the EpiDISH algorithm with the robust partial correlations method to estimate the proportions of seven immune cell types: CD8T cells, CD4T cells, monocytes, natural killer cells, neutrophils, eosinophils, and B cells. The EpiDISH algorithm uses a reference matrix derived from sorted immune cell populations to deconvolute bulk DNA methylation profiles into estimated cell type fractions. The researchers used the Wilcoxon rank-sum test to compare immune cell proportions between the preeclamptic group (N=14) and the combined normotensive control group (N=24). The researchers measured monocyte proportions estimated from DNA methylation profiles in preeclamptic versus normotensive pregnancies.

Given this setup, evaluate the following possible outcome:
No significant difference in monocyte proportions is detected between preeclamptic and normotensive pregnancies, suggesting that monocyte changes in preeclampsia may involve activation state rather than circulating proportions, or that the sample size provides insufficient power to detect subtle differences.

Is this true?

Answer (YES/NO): NO